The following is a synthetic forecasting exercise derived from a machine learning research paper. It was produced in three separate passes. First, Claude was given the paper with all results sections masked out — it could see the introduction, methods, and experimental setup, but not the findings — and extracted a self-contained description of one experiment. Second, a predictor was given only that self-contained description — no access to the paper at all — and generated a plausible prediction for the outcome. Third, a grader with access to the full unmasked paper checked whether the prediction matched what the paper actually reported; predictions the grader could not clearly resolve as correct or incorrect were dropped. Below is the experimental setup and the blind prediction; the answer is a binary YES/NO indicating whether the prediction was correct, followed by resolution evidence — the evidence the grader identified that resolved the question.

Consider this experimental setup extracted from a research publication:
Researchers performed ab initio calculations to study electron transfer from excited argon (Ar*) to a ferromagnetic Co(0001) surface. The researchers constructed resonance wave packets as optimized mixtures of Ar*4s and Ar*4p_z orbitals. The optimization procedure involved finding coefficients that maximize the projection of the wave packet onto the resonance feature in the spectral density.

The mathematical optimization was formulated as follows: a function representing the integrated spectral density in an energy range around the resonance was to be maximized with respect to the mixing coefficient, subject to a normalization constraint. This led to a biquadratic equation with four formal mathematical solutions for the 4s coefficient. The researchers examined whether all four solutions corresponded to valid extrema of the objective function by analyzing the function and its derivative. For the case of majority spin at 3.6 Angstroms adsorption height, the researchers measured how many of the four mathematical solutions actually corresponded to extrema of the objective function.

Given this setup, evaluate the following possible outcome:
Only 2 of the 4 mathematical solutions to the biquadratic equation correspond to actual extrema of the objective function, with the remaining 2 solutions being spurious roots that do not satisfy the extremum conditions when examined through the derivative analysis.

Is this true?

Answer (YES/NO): YES